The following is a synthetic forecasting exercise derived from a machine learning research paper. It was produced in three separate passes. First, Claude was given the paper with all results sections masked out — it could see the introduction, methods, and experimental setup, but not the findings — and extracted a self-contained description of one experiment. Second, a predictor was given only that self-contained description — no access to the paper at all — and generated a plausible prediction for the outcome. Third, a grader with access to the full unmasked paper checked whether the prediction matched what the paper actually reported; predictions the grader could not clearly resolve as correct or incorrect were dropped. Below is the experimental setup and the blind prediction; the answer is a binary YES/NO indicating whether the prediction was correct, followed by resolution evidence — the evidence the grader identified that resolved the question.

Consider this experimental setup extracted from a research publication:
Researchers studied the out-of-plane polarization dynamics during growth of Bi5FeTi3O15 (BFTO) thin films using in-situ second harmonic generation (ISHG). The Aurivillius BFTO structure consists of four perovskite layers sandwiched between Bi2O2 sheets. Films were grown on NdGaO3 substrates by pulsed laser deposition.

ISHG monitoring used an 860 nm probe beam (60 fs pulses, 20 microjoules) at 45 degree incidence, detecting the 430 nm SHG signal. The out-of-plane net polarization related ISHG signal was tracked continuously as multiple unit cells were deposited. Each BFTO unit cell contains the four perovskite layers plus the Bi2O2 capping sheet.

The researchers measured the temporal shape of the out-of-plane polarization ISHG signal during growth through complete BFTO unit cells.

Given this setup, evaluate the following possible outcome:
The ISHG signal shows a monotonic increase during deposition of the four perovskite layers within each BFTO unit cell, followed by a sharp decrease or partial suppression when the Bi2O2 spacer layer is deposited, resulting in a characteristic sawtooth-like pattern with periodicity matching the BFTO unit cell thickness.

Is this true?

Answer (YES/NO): NO